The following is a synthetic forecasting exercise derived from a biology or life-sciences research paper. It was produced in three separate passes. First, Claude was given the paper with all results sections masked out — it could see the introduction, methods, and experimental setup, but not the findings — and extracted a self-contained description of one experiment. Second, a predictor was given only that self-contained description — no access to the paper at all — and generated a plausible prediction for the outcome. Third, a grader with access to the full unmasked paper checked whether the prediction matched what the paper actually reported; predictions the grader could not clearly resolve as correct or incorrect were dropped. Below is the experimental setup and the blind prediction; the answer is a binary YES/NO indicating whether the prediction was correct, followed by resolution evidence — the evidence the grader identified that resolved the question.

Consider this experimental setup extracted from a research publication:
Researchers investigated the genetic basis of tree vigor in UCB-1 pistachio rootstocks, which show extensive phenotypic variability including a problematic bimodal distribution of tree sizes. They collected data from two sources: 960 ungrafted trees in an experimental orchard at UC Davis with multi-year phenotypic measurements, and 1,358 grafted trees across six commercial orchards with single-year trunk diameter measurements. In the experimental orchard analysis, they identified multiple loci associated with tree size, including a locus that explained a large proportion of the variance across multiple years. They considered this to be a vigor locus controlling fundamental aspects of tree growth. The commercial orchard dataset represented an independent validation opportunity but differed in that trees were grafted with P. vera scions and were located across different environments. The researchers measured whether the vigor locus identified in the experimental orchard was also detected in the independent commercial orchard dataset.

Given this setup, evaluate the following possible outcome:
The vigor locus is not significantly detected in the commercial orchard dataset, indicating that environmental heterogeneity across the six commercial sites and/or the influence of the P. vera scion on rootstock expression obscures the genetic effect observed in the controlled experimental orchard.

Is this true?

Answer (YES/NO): NO